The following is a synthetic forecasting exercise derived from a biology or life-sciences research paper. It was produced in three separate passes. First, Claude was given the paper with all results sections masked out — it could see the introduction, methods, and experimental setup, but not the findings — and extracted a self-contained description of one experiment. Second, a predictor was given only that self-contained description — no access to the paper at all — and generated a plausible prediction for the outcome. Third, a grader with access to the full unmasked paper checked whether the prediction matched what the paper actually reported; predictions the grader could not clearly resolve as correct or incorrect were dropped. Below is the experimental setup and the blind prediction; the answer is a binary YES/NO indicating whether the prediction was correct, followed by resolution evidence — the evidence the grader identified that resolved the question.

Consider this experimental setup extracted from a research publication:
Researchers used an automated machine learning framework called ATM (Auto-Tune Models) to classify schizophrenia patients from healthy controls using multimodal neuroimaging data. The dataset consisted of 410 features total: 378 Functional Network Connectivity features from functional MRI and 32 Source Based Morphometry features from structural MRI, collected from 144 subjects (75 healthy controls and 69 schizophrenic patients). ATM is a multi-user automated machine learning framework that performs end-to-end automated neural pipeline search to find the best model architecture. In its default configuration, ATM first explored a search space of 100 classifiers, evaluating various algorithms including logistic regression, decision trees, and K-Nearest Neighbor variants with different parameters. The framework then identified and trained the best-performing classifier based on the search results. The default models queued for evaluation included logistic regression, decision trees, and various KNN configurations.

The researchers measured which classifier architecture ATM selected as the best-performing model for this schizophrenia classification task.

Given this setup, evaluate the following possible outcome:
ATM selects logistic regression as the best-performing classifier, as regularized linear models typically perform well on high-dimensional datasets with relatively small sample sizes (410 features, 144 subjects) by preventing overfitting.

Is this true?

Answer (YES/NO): NO